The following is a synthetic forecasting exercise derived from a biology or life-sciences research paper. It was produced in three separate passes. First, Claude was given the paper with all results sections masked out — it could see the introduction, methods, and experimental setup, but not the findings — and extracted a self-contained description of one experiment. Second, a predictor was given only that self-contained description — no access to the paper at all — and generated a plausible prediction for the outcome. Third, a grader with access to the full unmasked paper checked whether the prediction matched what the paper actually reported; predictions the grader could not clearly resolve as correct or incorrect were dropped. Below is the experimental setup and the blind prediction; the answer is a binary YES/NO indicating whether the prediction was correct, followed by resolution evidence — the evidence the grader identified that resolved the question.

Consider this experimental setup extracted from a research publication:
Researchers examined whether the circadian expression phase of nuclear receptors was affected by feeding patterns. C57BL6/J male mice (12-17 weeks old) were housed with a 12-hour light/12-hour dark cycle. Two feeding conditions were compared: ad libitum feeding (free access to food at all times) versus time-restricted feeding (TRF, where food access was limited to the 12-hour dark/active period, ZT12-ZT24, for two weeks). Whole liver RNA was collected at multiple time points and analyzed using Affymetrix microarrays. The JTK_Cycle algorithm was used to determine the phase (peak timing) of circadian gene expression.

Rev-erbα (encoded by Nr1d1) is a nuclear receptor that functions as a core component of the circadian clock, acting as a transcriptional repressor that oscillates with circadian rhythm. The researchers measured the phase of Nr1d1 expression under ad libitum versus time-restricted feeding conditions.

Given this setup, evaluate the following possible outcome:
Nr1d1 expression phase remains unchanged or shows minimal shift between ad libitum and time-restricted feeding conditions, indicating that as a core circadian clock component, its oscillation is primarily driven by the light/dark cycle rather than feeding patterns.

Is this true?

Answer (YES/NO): YES